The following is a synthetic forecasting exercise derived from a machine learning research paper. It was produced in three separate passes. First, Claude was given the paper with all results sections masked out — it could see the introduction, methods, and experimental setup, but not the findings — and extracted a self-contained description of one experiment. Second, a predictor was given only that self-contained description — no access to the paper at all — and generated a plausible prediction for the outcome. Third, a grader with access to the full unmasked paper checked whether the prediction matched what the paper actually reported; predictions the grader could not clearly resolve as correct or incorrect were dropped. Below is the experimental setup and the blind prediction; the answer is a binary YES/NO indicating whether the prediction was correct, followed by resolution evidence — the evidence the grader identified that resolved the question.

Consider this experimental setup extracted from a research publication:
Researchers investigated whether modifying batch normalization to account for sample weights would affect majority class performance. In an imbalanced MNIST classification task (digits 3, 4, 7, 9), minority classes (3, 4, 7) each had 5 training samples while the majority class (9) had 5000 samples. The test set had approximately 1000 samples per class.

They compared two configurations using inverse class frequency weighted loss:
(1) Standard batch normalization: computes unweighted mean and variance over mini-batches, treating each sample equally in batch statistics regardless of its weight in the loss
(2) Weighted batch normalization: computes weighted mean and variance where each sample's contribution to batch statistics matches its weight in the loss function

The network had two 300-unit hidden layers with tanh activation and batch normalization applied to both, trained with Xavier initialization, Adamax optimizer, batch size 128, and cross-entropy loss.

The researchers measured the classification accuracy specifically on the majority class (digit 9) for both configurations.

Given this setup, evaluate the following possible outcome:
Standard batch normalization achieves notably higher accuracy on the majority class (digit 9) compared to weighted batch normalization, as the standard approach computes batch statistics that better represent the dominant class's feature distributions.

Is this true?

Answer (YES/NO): NO